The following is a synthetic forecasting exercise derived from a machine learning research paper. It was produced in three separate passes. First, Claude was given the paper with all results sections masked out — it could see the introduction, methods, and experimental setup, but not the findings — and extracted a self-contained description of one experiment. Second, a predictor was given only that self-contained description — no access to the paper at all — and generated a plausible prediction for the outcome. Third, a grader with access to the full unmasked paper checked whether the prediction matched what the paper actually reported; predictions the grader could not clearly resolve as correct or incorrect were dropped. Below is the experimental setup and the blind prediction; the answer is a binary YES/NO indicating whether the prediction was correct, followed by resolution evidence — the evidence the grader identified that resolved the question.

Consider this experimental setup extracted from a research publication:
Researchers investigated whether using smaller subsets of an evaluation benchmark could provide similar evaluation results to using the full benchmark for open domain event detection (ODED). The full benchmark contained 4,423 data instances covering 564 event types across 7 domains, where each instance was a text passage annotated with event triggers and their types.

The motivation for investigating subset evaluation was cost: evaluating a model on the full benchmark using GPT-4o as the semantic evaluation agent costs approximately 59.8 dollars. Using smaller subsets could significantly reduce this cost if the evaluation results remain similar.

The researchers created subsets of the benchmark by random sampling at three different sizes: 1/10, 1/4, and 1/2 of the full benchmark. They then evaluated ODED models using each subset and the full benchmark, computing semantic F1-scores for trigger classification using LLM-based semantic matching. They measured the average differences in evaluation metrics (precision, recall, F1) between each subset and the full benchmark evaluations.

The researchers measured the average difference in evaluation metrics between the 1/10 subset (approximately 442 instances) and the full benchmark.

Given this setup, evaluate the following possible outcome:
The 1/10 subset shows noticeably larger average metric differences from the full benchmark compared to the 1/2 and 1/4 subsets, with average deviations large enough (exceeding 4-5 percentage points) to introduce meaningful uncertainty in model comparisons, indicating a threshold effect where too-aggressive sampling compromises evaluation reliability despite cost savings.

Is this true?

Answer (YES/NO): NO